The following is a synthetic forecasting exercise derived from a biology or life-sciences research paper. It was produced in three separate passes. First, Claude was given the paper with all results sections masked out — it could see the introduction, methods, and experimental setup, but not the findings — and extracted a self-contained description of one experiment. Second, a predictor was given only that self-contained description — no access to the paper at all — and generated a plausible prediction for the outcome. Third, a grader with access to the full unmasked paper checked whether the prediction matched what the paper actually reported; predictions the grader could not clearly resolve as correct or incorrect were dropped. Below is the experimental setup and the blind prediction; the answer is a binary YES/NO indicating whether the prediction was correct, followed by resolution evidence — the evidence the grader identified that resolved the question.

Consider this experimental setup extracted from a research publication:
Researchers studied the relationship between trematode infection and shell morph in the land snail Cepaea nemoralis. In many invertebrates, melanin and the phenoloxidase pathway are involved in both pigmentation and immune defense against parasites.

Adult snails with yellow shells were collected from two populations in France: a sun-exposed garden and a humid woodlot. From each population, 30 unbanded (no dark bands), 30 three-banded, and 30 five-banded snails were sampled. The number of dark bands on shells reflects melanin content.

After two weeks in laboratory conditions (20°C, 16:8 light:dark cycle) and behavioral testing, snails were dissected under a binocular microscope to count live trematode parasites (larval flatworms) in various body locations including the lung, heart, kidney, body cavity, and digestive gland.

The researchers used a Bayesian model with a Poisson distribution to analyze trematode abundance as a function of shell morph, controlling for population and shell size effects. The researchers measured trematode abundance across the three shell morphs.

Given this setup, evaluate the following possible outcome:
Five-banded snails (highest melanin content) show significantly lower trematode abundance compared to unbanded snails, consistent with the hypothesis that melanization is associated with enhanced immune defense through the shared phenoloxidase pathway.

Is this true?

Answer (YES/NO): NO